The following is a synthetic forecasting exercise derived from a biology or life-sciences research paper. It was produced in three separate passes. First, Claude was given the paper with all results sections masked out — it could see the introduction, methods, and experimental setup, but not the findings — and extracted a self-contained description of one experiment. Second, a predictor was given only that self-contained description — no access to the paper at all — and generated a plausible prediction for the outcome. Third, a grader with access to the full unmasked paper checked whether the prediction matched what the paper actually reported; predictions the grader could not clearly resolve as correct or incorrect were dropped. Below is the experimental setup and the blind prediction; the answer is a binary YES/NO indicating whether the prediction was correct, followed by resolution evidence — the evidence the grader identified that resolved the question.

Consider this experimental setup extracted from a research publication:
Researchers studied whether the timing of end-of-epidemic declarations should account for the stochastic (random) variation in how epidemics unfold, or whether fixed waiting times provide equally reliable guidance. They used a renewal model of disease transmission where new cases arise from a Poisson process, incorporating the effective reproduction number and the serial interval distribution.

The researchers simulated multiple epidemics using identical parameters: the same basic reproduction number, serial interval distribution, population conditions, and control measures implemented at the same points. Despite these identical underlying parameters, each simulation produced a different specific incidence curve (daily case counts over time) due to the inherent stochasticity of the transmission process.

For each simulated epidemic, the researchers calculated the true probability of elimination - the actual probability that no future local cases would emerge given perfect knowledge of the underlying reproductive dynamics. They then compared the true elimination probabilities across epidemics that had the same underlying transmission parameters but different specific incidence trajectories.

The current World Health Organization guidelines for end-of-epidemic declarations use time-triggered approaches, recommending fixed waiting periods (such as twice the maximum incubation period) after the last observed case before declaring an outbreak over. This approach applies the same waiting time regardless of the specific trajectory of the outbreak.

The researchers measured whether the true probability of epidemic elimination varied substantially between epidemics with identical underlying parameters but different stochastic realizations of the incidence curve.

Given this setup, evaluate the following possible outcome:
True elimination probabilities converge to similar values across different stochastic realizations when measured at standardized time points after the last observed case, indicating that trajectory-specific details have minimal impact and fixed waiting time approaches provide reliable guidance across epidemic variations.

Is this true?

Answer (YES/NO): NO